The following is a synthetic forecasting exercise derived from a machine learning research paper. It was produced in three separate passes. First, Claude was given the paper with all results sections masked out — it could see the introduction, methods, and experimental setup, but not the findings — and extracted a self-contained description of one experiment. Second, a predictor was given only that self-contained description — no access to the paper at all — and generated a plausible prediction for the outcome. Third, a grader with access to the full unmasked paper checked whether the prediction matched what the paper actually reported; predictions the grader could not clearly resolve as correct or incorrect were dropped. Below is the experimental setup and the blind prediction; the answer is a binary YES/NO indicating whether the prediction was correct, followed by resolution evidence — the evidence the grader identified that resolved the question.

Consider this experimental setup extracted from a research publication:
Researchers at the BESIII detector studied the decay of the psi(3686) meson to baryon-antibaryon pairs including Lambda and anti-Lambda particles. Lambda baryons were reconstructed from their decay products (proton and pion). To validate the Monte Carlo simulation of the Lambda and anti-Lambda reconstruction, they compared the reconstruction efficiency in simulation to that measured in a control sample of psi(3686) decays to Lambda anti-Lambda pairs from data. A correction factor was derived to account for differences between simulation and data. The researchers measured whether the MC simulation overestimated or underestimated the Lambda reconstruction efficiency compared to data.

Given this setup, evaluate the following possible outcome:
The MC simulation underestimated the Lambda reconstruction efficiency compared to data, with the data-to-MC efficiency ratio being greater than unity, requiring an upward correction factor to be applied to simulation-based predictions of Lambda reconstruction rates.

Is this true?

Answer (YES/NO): NO